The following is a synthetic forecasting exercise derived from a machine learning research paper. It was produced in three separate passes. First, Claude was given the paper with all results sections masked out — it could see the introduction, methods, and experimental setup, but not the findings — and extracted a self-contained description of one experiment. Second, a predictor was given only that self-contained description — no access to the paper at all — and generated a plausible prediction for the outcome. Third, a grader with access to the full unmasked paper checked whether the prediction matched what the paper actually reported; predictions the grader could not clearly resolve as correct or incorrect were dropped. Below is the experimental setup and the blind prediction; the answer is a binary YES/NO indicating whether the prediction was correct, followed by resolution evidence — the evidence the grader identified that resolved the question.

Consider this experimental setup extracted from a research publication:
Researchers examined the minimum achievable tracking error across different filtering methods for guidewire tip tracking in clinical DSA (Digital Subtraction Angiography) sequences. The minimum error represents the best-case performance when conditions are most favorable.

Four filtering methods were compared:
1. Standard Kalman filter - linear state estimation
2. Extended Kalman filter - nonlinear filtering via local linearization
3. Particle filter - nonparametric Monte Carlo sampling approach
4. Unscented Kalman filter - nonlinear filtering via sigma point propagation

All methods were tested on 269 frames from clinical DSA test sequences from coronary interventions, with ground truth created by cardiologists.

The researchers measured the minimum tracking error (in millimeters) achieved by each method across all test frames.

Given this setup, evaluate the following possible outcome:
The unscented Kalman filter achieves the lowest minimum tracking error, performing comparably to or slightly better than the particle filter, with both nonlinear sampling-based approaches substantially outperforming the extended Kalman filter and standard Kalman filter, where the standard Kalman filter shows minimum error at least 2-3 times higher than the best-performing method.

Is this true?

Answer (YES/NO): NO